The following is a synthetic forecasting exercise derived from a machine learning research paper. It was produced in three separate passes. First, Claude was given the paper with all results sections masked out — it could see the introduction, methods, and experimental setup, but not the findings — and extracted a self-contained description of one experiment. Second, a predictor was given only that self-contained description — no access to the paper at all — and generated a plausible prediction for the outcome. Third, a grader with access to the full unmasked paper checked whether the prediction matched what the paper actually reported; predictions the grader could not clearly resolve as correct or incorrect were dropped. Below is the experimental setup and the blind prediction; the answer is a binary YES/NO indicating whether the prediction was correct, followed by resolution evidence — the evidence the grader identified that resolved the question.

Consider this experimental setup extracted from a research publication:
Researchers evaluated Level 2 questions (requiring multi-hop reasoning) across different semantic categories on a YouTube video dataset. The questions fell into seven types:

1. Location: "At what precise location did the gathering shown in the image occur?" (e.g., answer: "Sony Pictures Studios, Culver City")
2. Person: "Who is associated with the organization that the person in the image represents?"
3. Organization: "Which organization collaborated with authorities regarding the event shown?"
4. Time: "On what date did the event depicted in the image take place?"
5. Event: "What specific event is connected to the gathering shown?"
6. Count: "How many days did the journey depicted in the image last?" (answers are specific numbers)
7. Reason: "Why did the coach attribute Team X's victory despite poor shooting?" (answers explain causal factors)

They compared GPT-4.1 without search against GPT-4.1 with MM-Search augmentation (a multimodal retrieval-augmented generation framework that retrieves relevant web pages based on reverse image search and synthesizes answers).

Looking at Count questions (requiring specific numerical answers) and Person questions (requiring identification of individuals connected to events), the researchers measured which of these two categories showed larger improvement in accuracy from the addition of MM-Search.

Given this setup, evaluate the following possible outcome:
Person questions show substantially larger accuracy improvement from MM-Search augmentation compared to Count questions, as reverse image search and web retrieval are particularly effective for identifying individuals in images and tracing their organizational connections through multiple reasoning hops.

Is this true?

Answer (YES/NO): NO